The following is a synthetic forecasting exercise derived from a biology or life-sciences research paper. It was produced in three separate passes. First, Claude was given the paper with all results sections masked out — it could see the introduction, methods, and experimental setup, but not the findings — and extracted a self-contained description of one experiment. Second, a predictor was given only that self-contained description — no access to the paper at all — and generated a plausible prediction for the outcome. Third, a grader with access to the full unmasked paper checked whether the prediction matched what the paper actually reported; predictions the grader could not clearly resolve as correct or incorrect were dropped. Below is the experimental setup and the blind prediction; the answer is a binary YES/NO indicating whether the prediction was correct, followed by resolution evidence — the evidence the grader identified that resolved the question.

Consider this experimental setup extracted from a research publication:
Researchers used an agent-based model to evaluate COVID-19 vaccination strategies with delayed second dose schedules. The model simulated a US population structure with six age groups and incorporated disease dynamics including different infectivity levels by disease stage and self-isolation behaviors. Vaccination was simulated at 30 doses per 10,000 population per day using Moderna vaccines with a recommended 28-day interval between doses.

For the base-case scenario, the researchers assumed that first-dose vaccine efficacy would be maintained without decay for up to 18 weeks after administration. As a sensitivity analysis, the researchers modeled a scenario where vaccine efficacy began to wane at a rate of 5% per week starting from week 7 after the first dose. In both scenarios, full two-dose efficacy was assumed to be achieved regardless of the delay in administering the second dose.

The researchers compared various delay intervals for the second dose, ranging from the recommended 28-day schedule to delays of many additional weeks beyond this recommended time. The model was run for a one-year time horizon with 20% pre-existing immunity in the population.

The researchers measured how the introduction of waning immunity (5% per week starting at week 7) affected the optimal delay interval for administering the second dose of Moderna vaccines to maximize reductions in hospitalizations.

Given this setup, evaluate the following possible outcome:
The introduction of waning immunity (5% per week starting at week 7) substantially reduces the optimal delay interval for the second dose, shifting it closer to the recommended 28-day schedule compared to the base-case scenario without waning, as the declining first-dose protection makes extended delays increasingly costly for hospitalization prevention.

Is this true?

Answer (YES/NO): NO